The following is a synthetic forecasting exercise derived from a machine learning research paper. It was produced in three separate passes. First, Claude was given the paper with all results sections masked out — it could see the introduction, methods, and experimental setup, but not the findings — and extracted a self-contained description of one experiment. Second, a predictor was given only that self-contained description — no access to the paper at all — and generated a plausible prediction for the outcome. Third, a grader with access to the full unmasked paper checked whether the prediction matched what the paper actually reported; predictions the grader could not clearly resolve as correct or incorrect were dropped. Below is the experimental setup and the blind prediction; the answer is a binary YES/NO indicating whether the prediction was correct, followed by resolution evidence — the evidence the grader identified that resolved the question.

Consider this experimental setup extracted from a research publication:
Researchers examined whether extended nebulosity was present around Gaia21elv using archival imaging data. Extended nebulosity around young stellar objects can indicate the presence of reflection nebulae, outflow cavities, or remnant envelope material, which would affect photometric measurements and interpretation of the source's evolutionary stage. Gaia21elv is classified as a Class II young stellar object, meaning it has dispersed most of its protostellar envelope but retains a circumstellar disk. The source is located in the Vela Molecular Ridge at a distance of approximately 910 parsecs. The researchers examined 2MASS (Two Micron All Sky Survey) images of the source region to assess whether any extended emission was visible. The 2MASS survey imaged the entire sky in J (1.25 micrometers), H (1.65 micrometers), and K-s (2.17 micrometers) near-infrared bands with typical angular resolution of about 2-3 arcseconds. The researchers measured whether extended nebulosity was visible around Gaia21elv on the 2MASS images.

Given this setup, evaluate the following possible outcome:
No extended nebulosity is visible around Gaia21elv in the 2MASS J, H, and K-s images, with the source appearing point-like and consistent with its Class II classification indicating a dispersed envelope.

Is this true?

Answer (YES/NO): YES